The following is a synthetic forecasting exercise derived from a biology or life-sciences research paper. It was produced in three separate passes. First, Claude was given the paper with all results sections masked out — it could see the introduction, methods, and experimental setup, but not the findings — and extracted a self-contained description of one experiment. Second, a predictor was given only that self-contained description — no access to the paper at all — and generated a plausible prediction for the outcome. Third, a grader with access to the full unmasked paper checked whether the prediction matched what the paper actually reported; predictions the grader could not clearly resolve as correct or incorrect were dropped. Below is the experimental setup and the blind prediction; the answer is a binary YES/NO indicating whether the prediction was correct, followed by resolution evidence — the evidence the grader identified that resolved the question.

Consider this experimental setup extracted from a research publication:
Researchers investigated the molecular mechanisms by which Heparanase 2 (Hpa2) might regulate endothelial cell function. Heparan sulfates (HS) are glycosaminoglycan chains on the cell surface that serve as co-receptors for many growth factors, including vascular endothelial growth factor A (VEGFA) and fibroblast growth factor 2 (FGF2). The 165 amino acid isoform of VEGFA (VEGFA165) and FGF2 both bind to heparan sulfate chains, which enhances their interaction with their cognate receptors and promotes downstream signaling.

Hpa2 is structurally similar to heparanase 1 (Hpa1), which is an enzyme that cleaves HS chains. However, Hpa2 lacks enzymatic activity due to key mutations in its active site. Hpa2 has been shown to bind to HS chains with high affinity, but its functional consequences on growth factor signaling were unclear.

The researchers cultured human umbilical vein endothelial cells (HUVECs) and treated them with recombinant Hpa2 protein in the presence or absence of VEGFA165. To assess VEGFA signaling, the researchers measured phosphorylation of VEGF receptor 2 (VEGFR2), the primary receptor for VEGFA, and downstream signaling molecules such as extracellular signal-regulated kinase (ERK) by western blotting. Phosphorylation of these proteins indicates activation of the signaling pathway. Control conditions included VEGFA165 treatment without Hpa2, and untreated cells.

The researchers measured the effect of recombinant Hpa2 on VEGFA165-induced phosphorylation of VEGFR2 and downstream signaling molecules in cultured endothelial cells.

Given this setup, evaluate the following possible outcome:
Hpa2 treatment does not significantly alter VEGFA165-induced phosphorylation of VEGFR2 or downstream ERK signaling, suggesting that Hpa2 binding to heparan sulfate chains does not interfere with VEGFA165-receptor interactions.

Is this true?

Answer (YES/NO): NO